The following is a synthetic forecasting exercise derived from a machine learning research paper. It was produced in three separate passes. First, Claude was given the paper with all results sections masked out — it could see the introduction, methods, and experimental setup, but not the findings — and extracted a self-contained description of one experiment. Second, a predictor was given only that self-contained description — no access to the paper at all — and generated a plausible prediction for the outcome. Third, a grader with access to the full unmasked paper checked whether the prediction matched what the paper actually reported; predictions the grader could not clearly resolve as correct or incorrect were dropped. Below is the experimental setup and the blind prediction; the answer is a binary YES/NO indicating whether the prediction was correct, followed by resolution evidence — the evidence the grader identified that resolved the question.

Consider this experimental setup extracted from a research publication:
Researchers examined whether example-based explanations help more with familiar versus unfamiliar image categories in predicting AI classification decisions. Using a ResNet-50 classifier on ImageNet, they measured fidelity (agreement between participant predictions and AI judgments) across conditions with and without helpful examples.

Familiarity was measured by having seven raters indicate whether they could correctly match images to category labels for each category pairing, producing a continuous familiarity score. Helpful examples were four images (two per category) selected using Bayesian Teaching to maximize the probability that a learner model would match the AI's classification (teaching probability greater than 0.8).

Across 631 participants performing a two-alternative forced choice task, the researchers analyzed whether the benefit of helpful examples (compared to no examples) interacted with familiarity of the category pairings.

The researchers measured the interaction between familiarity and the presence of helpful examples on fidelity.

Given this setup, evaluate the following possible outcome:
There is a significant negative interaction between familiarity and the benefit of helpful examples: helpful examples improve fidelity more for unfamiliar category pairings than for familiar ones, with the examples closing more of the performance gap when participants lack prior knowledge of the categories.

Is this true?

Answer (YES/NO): YES